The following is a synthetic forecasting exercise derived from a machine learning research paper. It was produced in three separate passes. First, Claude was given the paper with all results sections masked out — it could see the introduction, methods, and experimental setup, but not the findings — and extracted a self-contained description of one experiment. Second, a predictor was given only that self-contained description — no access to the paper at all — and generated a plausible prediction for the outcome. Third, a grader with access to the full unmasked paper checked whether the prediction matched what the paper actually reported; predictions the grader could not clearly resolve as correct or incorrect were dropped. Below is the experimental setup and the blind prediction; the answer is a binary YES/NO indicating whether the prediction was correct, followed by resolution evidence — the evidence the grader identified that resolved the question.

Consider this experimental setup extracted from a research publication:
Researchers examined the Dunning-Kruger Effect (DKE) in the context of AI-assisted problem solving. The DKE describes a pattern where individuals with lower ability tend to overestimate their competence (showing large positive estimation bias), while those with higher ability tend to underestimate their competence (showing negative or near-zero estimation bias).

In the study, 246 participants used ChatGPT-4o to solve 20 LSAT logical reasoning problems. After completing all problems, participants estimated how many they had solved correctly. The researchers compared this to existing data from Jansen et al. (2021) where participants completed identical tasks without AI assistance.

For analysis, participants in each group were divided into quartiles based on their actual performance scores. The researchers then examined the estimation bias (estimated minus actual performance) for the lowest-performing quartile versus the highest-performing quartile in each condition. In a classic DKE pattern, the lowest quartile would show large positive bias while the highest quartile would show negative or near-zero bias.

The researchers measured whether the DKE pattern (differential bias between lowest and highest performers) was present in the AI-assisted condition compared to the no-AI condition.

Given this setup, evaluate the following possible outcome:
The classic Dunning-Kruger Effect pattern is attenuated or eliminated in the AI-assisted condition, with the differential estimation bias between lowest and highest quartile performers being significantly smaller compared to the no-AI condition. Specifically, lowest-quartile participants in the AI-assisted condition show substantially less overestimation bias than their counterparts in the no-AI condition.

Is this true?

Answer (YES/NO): YES